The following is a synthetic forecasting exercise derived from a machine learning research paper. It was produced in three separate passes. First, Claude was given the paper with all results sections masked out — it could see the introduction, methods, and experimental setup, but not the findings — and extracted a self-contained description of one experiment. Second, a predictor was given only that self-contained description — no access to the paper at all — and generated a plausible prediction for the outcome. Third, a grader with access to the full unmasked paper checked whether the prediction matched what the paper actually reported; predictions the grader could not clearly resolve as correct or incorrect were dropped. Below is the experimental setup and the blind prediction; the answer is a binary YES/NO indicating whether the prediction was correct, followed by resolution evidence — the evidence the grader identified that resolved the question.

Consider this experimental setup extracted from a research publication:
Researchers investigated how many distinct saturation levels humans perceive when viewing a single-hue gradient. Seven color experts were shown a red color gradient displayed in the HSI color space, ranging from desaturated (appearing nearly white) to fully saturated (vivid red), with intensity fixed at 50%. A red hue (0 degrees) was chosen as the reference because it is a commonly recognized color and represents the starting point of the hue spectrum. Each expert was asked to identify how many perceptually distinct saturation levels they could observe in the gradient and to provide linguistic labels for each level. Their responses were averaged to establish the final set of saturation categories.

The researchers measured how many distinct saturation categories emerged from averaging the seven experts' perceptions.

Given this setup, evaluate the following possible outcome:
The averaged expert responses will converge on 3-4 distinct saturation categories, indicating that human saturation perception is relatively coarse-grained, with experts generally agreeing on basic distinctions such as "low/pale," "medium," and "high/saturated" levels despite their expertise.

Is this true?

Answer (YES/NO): YES